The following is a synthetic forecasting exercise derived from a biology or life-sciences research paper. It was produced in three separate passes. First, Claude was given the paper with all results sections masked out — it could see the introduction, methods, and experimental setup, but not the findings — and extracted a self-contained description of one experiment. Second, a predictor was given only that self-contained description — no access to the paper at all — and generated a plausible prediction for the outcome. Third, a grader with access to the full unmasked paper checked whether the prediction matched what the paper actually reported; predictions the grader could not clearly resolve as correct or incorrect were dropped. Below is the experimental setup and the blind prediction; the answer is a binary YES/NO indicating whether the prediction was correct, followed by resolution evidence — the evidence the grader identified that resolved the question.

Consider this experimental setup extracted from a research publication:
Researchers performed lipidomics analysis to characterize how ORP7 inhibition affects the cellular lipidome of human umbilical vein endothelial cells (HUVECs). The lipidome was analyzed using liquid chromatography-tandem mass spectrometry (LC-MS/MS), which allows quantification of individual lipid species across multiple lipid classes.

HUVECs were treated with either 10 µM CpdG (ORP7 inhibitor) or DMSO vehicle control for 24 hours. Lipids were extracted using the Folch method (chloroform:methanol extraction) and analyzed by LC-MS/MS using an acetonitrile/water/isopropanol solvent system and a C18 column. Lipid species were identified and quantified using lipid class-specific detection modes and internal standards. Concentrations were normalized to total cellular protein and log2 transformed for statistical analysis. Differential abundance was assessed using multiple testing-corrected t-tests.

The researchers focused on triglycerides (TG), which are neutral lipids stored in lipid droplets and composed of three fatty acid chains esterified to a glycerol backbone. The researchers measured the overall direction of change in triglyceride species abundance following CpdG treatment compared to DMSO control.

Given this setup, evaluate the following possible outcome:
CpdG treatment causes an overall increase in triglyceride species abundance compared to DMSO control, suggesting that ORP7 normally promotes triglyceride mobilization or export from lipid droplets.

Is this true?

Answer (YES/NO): YES